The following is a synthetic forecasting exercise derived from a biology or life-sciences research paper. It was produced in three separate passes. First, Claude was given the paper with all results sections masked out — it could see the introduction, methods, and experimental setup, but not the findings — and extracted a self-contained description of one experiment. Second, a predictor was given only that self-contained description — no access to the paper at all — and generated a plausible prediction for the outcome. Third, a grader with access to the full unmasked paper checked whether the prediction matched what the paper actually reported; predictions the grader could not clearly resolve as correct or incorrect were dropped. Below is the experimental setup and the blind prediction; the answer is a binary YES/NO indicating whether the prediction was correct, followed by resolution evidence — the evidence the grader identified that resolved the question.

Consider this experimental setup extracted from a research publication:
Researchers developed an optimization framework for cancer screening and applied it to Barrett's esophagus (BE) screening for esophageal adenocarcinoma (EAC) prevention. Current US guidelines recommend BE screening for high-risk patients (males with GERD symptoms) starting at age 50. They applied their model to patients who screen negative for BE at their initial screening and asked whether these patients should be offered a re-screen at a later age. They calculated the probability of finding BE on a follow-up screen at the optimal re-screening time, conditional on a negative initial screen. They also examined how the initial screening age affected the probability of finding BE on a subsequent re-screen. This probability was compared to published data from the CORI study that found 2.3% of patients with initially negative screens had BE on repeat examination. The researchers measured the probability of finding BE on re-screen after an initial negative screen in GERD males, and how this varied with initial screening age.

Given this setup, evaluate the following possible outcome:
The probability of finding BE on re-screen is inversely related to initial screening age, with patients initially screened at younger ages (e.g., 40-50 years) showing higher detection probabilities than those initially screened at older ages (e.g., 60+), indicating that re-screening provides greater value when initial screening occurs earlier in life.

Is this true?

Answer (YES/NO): YES